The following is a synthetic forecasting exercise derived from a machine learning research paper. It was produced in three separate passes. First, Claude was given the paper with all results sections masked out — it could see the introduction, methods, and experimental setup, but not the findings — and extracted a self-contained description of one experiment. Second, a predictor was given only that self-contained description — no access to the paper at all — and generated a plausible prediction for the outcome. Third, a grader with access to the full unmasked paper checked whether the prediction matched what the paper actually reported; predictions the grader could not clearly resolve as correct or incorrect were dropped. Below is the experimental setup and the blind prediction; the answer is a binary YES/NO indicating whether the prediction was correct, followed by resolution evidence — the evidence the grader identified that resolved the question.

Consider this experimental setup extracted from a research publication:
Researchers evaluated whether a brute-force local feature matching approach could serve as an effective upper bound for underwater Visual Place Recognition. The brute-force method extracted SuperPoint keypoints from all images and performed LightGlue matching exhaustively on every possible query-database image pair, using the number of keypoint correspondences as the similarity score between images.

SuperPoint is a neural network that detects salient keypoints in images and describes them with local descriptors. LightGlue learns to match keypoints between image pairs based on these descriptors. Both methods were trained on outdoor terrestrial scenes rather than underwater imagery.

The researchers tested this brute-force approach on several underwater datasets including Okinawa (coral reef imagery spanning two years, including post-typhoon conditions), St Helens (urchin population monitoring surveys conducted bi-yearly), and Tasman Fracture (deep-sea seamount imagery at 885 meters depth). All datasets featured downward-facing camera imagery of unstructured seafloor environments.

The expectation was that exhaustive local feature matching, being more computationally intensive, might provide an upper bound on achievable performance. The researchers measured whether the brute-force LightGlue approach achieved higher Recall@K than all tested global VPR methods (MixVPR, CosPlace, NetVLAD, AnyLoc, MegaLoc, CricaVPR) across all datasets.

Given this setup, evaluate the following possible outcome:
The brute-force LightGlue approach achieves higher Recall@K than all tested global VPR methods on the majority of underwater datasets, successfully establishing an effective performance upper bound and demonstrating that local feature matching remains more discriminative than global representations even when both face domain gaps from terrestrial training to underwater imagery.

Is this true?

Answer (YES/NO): YES